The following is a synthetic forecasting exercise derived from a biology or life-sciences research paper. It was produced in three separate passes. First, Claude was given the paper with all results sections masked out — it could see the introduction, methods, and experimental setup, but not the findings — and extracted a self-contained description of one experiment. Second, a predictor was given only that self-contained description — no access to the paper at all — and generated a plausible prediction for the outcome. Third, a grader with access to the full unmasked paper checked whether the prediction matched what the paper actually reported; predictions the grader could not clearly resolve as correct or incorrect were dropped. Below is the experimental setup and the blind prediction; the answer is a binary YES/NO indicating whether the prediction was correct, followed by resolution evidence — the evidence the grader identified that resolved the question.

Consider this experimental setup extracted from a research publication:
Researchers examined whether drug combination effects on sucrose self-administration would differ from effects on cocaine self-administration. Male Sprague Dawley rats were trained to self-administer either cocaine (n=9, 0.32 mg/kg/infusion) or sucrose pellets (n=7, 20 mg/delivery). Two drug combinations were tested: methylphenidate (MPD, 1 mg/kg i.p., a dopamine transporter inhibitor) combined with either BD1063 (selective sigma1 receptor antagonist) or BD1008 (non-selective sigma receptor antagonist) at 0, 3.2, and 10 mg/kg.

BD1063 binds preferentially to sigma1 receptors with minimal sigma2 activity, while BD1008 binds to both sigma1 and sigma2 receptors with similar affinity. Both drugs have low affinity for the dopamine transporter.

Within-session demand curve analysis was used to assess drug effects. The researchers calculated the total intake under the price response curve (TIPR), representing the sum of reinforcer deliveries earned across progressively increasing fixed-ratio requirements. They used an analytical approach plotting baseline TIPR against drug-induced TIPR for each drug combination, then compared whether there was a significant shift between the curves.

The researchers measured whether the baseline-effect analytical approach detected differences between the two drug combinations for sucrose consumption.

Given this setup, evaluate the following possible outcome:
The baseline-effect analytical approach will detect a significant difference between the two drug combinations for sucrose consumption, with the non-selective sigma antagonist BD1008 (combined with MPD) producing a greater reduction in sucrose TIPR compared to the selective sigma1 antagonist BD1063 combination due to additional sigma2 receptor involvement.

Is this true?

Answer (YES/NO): NO